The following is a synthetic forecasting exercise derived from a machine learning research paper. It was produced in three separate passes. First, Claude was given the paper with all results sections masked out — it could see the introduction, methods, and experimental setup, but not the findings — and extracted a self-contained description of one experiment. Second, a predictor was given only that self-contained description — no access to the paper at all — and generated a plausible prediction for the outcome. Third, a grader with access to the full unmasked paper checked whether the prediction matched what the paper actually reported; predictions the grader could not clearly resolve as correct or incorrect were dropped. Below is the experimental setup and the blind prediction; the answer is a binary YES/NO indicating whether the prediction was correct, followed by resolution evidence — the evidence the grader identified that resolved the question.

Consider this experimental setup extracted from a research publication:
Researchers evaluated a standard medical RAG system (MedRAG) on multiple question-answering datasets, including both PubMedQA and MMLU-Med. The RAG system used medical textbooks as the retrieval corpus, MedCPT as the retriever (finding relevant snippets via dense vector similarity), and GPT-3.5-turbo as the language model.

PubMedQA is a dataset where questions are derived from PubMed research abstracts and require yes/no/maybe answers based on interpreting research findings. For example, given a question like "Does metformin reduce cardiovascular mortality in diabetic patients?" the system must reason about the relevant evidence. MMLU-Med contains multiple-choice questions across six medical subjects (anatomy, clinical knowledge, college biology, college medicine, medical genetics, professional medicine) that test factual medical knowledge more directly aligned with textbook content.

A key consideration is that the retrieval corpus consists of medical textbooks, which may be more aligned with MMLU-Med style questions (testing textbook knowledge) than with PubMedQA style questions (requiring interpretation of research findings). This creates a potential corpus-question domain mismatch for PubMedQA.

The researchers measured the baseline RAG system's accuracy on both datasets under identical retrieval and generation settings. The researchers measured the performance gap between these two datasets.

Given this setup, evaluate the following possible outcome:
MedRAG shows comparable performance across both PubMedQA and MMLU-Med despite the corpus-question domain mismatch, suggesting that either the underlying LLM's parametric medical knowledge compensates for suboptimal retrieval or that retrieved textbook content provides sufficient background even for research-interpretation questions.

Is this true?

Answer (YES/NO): NO